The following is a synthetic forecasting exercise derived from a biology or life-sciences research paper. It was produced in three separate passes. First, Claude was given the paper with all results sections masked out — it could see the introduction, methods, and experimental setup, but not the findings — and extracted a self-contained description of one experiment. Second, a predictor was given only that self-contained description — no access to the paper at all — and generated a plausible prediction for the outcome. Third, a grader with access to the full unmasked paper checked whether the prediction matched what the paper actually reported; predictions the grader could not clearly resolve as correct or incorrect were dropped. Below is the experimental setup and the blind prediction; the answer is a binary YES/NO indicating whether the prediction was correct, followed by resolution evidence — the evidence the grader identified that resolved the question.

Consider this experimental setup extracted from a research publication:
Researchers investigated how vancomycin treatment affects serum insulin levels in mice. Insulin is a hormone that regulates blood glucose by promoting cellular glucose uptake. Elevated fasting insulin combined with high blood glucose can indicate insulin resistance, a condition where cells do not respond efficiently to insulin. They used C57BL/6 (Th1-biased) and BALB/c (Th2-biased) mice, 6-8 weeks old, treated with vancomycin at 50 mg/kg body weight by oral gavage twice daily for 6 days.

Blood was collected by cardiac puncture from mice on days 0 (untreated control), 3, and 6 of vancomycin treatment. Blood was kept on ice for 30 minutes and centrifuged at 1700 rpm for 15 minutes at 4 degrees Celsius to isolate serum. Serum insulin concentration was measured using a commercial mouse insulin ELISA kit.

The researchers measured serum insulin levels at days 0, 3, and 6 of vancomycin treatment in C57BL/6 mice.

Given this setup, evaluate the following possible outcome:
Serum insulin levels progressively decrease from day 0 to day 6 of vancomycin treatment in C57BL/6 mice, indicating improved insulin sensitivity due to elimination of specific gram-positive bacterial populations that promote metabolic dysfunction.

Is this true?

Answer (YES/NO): NO